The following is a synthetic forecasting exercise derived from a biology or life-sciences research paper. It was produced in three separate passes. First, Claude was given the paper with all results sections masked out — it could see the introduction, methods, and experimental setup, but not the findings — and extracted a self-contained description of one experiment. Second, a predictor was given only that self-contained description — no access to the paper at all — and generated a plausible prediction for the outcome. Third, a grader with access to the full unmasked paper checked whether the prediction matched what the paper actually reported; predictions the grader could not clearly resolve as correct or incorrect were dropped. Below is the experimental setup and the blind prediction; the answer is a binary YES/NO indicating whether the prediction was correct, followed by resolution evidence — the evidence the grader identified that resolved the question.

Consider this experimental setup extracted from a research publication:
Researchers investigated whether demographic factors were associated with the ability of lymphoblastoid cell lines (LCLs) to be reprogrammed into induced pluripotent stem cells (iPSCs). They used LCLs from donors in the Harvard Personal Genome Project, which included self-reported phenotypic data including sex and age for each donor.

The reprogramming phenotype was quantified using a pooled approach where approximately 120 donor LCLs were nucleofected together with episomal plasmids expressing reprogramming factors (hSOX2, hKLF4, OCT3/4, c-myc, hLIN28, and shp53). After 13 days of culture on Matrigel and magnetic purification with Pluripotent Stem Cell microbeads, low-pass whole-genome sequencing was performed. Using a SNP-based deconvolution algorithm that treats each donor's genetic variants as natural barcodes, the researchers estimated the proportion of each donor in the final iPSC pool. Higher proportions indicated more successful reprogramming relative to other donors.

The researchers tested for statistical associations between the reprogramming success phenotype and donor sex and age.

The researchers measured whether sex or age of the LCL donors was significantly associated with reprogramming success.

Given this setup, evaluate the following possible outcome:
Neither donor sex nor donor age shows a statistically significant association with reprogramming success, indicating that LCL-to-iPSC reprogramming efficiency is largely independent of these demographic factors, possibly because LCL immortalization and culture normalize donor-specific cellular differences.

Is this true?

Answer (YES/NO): YES